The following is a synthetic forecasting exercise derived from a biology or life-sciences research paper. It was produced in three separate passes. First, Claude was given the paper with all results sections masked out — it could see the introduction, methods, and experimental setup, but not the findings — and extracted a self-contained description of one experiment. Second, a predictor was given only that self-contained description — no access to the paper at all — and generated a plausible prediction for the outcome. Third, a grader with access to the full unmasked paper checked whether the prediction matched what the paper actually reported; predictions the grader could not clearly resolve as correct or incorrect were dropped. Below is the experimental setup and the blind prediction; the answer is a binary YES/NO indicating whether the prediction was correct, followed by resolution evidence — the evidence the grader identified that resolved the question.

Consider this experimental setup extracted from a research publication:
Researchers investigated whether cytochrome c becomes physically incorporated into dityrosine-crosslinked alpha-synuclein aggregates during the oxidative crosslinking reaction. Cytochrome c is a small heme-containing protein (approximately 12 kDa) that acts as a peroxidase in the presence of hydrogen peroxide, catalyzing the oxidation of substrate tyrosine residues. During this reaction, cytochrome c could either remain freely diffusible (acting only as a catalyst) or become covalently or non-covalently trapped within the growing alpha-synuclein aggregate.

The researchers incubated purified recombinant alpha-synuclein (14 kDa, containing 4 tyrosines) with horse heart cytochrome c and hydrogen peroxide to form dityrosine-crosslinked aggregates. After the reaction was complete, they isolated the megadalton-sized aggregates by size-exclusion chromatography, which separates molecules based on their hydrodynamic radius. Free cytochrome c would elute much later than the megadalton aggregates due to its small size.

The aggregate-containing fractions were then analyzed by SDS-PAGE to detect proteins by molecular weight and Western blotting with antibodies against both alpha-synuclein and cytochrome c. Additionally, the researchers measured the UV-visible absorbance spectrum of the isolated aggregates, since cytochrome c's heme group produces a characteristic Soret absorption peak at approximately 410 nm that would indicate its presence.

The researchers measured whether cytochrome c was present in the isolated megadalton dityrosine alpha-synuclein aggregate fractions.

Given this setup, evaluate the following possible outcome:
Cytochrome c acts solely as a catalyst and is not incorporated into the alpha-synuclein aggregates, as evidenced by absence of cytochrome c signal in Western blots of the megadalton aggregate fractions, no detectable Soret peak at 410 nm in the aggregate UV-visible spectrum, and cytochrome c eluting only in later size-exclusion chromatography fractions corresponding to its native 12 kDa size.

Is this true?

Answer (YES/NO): NO